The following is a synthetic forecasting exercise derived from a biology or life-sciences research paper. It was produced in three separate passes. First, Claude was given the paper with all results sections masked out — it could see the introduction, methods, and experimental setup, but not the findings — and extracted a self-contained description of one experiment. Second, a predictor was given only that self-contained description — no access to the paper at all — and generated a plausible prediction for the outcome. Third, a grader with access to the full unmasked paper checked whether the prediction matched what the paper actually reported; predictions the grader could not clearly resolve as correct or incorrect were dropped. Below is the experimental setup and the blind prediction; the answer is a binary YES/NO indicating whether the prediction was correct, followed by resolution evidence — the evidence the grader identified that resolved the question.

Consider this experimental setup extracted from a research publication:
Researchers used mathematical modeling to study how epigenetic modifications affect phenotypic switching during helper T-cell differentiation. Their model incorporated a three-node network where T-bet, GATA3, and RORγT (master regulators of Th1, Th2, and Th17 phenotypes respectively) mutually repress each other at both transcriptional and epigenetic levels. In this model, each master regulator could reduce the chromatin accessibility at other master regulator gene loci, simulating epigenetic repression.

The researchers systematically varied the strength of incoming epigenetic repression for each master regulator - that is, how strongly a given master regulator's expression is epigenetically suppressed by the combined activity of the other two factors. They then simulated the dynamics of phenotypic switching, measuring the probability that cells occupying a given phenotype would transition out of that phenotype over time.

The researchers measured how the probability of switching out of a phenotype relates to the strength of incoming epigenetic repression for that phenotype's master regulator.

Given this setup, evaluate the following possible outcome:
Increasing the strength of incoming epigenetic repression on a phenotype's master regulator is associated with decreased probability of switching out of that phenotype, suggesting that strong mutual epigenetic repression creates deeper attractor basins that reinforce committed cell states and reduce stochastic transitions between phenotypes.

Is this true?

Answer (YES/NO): NO